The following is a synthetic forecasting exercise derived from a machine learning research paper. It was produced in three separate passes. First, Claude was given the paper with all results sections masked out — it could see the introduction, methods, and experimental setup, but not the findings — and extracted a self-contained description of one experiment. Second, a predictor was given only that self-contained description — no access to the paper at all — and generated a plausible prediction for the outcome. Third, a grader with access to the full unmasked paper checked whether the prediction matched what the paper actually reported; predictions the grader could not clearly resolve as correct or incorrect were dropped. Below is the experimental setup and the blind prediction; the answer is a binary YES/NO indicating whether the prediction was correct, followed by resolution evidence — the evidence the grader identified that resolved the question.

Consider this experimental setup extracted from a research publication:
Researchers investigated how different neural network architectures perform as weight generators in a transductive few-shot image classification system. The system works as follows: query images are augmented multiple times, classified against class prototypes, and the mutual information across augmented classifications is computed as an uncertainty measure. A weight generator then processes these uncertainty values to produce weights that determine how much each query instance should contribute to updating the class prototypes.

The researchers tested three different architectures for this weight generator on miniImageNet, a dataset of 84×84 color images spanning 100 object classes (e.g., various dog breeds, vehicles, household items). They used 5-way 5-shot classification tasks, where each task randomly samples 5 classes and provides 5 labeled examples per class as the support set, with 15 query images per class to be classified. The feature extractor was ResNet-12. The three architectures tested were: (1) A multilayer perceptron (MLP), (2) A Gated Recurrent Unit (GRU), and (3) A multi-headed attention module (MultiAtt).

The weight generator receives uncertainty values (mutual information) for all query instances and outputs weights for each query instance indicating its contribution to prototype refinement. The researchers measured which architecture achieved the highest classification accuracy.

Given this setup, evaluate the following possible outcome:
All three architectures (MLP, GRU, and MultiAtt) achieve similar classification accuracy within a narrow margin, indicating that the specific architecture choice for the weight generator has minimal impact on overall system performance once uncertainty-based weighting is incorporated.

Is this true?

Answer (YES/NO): NO